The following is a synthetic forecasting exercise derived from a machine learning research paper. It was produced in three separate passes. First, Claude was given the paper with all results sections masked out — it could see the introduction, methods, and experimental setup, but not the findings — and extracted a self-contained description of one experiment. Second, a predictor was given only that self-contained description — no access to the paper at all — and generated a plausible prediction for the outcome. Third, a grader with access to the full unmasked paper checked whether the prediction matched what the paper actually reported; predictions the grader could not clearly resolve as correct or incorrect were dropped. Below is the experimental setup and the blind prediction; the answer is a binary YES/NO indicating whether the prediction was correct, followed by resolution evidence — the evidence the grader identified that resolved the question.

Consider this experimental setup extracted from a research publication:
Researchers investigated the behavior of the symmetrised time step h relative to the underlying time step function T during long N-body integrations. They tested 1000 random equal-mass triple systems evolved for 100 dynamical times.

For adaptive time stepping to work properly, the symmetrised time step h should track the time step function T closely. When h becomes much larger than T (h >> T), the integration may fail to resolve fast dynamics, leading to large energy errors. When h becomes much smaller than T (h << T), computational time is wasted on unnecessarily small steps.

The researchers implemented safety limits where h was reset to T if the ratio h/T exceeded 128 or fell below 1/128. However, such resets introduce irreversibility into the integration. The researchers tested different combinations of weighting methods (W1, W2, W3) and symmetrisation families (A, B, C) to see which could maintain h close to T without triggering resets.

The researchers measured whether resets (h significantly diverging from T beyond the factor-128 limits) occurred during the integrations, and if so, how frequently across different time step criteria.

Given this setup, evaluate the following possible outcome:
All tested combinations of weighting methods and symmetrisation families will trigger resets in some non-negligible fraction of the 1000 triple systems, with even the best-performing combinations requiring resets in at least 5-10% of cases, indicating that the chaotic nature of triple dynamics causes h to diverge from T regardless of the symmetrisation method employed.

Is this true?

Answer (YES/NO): NO